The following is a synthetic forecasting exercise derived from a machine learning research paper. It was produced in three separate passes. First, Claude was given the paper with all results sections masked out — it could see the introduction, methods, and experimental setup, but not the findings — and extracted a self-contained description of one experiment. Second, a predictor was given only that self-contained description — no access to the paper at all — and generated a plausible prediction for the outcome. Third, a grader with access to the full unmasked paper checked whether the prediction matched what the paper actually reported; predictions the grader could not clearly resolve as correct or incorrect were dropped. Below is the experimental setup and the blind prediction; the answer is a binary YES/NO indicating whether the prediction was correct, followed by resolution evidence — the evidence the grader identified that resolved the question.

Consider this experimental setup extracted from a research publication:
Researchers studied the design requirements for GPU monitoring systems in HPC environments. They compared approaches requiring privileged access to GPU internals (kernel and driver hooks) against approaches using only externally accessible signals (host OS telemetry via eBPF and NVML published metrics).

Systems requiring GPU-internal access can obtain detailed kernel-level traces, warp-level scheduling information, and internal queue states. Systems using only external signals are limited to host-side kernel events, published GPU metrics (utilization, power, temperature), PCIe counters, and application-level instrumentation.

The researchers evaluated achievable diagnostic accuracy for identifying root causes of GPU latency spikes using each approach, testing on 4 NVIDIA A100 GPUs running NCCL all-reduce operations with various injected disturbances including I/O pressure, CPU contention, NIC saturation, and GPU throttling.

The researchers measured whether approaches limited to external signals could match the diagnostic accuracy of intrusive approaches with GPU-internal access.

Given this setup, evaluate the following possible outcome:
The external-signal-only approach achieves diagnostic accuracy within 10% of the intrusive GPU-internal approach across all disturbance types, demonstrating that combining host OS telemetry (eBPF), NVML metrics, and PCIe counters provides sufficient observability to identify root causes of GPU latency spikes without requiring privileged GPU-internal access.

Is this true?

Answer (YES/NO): YES